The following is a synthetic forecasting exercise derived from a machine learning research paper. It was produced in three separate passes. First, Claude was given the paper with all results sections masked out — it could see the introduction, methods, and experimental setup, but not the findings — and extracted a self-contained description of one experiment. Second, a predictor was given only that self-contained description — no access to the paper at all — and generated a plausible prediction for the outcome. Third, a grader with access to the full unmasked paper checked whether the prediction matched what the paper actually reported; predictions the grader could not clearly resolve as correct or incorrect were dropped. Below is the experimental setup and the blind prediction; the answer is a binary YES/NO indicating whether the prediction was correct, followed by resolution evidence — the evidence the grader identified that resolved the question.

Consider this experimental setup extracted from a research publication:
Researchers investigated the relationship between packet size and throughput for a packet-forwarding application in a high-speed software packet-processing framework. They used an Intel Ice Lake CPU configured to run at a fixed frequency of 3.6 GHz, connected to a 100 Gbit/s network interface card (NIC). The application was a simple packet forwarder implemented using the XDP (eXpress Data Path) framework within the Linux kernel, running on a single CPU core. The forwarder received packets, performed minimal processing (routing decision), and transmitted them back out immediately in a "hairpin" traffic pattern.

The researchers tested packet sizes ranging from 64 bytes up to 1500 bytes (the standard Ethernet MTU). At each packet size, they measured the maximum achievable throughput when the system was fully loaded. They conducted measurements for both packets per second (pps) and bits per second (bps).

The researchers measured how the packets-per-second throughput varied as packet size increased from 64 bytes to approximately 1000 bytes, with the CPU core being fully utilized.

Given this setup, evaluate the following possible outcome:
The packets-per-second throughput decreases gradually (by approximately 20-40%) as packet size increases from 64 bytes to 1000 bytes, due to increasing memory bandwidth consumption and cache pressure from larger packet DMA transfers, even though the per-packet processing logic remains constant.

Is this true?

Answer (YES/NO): NO